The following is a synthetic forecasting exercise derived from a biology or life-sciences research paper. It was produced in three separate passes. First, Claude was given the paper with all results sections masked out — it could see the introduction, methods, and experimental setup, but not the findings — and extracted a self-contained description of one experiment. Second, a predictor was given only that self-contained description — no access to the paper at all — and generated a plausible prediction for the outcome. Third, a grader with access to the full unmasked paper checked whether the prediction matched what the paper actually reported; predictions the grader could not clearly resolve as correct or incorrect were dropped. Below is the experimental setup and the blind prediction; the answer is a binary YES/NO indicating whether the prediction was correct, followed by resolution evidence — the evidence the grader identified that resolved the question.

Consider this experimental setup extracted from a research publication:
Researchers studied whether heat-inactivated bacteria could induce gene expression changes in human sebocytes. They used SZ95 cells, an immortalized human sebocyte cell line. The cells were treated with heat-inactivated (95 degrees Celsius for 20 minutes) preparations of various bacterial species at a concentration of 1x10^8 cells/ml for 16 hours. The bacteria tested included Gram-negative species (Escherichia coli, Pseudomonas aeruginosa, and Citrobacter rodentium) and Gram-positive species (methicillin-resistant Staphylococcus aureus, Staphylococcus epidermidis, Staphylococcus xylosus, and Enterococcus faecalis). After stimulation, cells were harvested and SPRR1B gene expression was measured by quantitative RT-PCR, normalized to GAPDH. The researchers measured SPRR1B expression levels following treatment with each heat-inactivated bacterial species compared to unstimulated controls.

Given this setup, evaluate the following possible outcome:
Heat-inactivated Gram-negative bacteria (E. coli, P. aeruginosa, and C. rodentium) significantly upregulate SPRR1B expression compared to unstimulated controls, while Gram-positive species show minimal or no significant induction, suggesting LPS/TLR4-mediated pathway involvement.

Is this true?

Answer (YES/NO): YES